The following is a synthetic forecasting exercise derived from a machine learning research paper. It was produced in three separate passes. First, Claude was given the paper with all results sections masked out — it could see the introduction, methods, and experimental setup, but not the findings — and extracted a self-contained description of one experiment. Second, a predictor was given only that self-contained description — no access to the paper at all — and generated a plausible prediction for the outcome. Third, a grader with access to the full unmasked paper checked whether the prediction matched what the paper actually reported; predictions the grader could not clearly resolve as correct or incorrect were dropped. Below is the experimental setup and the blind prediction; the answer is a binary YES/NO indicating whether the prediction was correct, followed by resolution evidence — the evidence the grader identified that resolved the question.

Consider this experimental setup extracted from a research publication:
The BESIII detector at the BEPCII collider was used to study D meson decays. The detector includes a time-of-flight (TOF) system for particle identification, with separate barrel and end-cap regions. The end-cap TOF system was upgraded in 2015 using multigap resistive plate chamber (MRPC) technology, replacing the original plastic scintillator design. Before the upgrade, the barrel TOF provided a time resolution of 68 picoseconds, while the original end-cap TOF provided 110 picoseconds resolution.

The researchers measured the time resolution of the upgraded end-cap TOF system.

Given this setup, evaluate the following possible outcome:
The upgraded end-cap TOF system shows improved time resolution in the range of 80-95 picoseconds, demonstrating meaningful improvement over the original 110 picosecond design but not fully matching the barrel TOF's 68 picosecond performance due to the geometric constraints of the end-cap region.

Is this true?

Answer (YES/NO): NO